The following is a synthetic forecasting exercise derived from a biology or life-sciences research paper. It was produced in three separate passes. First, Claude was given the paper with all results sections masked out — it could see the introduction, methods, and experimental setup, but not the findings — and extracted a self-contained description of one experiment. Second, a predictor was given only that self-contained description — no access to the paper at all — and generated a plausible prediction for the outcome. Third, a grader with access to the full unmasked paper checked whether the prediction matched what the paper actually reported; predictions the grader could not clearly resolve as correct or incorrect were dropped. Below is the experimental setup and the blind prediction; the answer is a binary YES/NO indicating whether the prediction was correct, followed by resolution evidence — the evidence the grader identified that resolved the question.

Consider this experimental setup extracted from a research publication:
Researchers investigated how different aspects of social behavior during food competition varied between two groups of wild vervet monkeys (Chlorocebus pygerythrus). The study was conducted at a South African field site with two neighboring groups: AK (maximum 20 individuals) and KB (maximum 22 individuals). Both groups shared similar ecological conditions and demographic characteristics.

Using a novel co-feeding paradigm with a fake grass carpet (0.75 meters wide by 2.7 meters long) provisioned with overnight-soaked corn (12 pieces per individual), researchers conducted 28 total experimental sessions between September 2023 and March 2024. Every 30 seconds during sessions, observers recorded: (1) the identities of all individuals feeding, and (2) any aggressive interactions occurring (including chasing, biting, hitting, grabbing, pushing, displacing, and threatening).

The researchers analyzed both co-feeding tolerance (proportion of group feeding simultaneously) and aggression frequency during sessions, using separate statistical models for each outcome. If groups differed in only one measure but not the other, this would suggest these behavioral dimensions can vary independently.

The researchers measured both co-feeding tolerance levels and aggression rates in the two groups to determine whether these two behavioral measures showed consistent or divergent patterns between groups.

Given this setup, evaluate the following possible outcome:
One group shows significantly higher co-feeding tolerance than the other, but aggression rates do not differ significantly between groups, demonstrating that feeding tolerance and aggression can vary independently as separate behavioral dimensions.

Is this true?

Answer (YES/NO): YES